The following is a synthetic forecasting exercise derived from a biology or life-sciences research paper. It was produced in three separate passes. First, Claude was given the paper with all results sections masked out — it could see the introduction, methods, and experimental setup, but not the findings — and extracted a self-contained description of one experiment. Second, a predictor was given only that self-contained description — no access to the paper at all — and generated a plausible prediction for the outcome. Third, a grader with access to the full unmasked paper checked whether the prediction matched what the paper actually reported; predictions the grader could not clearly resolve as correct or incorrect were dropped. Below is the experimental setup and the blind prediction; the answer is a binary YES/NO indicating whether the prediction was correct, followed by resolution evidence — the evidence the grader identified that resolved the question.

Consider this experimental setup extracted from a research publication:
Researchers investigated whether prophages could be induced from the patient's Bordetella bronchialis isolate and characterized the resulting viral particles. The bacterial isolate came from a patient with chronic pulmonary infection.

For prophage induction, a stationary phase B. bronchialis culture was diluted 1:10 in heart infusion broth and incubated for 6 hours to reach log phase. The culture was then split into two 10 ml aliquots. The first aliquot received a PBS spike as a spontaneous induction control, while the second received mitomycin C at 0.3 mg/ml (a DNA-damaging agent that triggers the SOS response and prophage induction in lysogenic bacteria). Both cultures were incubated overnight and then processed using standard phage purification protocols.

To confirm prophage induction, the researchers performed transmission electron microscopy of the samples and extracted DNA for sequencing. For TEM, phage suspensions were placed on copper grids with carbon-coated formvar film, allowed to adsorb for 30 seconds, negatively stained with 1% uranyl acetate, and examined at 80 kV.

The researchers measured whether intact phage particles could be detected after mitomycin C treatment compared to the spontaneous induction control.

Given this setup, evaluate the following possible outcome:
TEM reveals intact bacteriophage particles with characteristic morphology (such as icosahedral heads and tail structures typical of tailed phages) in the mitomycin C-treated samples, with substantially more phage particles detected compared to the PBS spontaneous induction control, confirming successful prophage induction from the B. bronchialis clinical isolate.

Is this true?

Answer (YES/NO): YES